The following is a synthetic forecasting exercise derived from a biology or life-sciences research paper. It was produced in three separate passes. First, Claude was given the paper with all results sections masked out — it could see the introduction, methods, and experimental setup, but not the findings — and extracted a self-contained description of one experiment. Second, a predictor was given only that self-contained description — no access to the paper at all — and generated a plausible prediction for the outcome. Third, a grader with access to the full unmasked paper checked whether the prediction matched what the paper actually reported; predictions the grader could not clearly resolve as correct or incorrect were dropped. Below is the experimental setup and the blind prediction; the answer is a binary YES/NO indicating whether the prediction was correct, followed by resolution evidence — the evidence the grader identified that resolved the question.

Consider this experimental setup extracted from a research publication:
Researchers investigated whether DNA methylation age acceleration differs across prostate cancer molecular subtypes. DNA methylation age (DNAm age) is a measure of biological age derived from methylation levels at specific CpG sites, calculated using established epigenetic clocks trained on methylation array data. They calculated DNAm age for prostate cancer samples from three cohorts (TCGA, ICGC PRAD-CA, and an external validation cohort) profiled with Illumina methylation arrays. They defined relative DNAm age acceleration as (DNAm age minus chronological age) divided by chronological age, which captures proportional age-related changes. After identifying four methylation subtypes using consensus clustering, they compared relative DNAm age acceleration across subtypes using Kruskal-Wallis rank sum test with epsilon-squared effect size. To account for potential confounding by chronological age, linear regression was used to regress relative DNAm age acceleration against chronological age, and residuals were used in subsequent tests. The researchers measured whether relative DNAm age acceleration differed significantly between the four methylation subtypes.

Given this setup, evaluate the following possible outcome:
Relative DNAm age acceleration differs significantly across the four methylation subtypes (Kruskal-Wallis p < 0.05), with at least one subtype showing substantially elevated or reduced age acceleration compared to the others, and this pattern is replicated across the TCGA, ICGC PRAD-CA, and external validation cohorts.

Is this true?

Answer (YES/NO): NO